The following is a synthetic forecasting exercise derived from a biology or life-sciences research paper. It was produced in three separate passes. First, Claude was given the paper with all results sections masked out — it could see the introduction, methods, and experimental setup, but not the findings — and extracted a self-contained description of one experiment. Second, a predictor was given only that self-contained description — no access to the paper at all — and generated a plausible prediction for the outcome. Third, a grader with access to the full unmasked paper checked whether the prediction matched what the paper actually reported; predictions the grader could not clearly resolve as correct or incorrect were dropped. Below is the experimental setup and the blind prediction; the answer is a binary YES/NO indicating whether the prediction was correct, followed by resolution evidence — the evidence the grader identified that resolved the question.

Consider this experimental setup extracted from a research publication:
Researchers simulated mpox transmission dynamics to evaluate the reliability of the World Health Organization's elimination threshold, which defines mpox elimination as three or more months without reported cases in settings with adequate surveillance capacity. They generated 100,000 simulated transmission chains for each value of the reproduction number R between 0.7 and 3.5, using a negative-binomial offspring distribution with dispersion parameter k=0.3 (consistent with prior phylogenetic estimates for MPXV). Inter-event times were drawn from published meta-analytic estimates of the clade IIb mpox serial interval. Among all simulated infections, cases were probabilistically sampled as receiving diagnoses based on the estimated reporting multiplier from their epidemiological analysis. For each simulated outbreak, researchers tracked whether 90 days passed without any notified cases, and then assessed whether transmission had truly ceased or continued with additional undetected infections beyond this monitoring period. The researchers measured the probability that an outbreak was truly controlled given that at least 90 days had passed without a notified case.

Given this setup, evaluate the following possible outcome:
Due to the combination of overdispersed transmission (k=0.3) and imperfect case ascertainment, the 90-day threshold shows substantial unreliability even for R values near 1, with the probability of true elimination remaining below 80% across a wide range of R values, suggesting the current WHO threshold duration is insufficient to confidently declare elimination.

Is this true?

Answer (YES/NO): YES